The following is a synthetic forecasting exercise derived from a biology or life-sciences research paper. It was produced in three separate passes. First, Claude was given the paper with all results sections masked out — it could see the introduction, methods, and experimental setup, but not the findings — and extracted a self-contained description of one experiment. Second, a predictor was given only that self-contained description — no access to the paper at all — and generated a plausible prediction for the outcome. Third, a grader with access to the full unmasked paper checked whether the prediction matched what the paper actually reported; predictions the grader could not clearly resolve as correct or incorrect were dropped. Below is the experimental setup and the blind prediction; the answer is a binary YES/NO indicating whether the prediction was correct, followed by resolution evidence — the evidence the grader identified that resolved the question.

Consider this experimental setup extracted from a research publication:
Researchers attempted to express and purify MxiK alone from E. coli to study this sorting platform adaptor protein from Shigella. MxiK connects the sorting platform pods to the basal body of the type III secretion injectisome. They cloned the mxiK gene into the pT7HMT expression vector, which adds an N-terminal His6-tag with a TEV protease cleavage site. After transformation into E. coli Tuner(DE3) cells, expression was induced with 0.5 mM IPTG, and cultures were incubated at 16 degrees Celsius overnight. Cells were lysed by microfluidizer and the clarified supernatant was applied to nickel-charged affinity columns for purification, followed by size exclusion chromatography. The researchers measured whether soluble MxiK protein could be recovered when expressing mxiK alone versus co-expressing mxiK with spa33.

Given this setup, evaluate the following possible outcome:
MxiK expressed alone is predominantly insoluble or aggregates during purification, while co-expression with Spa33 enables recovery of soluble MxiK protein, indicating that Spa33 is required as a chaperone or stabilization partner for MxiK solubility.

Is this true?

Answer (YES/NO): YES